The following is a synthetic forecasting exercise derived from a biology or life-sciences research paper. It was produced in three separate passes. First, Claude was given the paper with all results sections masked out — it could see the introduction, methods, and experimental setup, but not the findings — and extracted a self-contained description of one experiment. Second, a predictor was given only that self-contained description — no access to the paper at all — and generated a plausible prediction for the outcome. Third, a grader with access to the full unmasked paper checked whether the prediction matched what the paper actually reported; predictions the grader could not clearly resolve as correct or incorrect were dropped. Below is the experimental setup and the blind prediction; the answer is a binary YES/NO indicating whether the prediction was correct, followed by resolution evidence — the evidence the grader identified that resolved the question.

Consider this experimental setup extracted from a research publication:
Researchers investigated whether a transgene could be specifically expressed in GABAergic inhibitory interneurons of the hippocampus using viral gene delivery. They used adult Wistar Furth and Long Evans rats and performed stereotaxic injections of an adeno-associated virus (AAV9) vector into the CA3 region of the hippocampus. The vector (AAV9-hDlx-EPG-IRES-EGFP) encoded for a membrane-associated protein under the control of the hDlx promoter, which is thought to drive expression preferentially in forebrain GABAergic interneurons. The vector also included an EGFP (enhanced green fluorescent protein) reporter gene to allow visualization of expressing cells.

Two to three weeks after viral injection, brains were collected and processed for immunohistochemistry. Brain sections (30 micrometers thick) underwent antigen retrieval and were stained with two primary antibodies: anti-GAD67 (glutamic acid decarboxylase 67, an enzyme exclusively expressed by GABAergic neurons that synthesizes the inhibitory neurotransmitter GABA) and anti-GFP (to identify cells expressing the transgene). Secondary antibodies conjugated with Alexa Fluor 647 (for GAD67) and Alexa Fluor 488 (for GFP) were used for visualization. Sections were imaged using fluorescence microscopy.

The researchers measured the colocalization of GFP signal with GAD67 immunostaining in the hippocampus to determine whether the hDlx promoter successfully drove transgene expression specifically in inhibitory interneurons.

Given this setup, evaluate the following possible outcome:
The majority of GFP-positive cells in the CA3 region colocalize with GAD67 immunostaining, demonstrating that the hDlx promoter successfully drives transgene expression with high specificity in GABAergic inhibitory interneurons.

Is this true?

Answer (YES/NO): YES